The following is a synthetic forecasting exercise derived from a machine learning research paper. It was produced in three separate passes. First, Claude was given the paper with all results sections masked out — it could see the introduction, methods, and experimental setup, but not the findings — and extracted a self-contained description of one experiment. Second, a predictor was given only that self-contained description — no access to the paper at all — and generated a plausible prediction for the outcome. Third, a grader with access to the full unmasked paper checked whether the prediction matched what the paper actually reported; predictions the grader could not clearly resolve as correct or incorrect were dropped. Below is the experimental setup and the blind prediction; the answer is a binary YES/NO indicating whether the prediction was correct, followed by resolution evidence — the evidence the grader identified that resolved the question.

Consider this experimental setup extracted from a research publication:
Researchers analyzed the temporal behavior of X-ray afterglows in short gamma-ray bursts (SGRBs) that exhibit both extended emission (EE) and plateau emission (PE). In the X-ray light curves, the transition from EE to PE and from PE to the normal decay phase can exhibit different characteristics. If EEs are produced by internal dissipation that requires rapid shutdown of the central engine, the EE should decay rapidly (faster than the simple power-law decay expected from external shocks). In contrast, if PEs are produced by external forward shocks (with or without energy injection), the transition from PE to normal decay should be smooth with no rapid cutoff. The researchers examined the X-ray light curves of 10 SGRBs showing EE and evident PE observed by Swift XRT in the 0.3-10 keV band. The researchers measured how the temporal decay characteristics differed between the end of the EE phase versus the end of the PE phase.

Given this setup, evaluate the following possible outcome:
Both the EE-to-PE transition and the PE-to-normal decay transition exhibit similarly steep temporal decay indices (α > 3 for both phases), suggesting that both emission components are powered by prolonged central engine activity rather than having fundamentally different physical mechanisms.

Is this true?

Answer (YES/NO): NO